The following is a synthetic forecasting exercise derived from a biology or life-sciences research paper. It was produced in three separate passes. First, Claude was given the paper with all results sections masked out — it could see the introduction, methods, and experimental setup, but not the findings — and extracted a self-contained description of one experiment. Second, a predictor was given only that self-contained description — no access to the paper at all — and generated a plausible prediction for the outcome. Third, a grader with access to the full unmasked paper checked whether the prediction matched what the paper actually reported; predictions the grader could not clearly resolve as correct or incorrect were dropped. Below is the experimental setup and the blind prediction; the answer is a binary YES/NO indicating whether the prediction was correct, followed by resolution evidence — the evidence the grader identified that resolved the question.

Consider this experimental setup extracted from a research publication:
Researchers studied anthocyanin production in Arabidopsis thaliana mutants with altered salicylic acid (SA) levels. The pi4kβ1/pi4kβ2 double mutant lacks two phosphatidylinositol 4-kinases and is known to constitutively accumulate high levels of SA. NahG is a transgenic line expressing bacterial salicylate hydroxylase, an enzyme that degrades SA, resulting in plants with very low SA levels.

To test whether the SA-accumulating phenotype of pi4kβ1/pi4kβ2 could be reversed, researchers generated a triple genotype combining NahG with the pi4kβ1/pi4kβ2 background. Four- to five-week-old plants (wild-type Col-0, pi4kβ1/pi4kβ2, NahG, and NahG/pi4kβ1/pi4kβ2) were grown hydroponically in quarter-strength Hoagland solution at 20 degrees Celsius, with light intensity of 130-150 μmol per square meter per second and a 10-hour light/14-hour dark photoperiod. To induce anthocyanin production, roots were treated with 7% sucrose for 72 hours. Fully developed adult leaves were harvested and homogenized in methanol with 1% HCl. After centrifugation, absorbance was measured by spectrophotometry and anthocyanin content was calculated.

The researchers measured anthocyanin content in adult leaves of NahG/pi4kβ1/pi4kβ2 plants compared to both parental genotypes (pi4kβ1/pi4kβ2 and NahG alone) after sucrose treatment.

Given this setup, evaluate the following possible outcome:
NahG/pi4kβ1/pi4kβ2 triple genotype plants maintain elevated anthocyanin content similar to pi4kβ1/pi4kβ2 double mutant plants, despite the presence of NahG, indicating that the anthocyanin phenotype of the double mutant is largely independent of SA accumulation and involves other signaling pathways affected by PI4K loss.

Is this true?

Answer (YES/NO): NO